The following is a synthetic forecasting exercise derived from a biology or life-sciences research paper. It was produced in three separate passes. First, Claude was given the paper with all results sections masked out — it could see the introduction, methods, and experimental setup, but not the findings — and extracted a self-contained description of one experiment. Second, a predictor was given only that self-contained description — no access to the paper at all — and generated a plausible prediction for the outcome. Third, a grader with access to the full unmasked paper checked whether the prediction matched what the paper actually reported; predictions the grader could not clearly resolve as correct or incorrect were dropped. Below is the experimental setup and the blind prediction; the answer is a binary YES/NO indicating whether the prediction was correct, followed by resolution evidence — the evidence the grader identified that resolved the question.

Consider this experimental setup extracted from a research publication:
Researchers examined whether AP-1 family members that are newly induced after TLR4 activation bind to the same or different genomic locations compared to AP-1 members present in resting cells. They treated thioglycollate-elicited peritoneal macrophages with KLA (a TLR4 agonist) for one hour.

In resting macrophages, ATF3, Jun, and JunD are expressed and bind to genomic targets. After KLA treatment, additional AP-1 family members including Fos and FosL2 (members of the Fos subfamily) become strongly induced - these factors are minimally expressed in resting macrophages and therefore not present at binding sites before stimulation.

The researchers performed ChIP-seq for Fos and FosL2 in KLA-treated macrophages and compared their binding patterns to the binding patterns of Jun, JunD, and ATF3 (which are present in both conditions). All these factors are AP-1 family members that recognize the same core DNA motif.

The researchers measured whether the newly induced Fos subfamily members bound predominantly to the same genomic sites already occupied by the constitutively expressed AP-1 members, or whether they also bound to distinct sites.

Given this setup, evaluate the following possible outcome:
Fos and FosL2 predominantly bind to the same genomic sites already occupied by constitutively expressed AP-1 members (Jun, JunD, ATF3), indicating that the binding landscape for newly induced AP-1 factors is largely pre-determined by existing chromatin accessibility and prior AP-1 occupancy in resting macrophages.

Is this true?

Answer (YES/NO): NO